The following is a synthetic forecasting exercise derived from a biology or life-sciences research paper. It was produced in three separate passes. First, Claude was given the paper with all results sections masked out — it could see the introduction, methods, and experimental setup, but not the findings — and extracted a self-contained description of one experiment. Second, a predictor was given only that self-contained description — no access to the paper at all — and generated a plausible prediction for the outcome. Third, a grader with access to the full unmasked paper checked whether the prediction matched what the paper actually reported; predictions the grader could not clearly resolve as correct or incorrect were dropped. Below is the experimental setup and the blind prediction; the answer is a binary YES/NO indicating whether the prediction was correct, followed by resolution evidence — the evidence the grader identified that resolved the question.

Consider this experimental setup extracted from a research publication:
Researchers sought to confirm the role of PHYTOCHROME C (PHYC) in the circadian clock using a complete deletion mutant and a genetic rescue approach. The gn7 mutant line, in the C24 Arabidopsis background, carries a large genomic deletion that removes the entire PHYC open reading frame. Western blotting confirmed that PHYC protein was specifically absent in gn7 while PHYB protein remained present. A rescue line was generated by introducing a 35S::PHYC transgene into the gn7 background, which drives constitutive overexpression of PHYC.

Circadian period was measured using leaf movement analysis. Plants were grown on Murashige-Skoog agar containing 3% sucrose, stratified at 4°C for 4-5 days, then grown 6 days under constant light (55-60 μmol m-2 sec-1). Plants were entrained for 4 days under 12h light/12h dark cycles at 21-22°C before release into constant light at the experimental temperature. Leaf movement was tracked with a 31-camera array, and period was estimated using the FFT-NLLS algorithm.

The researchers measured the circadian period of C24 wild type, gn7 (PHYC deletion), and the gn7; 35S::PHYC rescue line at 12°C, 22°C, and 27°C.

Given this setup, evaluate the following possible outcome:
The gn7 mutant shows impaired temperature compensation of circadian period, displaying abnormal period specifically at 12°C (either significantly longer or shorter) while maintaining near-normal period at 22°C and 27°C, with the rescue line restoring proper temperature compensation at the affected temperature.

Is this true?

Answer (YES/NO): NO